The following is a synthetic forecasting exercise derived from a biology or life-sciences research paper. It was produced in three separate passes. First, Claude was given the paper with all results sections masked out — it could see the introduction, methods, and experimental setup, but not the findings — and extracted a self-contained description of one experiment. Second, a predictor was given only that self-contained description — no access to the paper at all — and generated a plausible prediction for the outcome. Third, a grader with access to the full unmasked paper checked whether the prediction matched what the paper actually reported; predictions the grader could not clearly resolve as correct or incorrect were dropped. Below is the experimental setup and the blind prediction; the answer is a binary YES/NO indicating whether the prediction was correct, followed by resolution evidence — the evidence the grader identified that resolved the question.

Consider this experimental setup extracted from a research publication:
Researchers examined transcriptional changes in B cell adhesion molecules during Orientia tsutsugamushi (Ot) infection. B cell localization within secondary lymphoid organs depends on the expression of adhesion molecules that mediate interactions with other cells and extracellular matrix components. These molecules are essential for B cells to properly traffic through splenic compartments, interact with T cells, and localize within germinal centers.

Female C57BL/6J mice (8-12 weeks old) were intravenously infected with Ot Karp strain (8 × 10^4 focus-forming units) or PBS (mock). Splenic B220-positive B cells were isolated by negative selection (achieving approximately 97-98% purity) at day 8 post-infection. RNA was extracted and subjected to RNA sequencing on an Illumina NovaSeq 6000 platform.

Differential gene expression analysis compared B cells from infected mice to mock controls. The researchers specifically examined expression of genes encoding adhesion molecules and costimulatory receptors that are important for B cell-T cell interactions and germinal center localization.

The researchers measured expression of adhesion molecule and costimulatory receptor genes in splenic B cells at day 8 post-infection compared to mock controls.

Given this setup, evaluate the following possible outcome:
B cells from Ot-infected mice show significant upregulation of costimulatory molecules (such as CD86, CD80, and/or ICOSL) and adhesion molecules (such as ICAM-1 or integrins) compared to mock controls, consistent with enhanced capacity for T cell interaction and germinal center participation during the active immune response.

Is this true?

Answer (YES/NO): NO